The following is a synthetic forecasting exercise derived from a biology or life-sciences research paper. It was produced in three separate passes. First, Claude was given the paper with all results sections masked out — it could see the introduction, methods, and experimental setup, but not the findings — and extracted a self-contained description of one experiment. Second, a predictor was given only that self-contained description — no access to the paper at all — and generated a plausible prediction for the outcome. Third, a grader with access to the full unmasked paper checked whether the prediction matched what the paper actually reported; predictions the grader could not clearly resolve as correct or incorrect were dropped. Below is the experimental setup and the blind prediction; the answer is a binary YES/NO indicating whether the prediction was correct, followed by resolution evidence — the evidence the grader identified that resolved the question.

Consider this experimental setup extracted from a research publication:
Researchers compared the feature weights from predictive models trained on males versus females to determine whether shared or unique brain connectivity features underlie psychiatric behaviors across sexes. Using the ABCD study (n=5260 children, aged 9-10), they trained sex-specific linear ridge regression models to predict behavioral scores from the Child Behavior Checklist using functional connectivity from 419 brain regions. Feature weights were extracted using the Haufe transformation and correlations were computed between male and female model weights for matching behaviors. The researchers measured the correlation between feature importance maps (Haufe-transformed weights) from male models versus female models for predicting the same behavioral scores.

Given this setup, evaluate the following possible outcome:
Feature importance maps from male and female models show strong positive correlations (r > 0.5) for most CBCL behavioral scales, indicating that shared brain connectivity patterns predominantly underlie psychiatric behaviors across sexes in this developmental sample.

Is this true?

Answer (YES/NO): YES